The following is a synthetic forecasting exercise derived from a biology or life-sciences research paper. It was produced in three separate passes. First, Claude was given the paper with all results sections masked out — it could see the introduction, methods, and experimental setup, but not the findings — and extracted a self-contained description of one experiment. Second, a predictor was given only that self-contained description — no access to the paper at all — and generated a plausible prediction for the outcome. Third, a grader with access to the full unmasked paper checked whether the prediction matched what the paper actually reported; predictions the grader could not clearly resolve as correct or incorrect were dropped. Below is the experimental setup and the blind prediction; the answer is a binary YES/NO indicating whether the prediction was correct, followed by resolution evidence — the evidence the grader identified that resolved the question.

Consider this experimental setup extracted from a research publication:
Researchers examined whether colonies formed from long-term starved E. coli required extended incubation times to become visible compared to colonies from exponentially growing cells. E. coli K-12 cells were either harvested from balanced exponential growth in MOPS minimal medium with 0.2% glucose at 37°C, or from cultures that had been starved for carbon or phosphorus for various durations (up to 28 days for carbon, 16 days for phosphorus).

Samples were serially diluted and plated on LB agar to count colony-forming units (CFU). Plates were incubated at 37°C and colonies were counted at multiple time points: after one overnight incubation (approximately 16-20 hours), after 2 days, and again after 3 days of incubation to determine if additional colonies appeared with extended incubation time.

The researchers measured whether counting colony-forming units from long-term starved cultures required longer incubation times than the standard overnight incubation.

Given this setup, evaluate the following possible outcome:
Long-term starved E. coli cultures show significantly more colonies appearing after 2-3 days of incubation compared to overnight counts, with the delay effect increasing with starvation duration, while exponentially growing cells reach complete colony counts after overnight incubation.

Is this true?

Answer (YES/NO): NO